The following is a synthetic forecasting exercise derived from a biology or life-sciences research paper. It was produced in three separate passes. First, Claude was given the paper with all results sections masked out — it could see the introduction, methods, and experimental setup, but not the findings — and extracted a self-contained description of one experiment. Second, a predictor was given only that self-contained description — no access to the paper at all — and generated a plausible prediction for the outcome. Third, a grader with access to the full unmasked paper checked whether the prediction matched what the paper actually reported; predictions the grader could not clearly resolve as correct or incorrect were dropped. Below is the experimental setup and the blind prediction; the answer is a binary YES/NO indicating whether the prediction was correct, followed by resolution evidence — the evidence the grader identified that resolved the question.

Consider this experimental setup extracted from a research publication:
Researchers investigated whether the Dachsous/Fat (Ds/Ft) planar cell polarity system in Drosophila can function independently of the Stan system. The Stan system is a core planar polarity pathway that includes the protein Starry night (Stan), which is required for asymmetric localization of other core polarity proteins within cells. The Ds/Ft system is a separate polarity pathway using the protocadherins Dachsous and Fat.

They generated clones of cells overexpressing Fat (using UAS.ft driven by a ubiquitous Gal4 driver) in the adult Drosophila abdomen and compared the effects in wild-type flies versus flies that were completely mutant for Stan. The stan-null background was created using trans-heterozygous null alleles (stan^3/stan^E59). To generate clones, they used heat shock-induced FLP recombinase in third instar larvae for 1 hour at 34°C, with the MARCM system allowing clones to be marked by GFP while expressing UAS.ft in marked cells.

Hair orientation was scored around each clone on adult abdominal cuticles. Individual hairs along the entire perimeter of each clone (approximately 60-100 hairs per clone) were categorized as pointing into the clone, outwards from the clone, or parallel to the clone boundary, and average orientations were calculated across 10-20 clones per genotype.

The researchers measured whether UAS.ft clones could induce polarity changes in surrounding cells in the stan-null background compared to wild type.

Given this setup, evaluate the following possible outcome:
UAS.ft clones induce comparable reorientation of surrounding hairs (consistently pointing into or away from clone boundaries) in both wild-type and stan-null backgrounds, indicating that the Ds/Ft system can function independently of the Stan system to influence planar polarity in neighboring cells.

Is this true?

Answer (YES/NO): YES